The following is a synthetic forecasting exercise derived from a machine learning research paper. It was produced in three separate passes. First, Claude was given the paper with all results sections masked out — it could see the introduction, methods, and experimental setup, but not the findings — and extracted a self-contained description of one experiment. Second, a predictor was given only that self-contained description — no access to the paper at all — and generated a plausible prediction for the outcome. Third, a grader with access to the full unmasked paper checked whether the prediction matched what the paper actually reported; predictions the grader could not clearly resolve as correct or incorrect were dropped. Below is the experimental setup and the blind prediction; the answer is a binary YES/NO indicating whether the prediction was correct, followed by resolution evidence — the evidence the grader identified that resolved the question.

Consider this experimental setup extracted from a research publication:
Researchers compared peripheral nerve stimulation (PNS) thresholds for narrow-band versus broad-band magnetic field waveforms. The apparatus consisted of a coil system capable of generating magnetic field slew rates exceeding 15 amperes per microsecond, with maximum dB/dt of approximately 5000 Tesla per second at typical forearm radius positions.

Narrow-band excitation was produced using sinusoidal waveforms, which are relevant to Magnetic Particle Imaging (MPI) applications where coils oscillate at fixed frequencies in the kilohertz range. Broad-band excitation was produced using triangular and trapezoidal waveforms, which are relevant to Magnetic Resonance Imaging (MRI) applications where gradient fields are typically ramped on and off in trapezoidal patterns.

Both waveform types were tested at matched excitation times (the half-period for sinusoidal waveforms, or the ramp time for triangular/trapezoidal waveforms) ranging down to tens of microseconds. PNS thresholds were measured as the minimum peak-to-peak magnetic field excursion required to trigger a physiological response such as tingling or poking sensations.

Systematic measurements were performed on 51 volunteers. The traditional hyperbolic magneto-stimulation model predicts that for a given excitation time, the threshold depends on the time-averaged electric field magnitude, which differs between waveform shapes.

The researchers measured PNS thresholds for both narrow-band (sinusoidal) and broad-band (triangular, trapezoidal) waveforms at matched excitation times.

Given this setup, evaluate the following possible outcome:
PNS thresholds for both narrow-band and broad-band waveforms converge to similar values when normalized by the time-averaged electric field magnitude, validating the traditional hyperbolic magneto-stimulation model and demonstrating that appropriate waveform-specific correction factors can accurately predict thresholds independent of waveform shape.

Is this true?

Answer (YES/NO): NO